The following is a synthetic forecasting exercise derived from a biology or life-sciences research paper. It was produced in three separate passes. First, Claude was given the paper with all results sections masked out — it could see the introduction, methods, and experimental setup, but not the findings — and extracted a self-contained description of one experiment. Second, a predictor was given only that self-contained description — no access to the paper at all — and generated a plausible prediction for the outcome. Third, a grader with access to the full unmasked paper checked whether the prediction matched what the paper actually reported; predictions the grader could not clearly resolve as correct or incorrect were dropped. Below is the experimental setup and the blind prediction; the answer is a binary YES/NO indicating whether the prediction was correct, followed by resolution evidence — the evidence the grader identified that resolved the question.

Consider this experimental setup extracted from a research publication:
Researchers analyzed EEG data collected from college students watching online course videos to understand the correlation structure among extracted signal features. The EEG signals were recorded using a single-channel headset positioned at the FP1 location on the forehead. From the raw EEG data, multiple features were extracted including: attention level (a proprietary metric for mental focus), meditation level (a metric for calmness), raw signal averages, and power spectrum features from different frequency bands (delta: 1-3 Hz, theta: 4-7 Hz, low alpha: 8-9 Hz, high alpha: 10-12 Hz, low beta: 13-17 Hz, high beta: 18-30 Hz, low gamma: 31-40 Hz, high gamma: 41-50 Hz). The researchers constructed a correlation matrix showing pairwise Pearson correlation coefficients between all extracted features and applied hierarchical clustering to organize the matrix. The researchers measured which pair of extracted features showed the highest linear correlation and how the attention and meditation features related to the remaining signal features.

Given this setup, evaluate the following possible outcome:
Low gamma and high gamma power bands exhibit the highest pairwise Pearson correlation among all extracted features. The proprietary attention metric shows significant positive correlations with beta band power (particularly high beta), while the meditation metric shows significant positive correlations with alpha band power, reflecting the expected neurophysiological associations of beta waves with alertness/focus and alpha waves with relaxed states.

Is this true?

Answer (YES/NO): NO